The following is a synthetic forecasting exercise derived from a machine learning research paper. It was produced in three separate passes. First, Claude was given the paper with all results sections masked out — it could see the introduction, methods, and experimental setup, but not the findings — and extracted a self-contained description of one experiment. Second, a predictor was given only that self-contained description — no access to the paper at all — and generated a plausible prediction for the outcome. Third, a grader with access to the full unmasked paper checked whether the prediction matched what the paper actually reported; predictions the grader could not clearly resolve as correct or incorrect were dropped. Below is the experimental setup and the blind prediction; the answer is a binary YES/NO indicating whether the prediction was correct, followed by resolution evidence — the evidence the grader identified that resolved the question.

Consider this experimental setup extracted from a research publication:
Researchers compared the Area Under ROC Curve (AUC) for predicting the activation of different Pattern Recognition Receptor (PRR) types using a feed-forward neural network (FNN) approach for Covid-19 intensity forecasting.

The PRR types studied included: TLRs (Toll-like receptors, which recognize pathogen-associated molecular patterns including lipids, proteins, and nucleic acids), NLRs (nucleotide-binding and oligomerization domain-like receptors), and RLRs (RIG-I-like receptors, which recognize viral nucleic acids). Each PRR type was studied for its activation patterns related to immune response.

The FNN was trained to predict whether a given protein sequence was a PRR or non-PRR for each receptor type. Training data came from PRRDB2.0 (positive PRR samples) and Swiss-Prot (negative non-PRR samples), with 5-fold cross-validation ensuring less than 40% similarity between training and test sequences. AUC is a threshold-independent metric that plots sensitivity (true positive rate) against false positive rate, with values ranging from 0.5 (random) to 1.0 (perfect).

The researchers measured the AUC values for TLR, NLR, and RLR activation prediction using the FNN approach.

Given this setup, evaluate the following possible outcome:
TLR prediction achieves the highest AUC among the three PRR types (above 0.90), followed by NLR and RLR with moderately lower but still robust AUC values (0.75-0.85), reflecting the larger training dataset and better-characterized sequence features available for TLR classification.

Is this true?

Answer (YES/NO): NO